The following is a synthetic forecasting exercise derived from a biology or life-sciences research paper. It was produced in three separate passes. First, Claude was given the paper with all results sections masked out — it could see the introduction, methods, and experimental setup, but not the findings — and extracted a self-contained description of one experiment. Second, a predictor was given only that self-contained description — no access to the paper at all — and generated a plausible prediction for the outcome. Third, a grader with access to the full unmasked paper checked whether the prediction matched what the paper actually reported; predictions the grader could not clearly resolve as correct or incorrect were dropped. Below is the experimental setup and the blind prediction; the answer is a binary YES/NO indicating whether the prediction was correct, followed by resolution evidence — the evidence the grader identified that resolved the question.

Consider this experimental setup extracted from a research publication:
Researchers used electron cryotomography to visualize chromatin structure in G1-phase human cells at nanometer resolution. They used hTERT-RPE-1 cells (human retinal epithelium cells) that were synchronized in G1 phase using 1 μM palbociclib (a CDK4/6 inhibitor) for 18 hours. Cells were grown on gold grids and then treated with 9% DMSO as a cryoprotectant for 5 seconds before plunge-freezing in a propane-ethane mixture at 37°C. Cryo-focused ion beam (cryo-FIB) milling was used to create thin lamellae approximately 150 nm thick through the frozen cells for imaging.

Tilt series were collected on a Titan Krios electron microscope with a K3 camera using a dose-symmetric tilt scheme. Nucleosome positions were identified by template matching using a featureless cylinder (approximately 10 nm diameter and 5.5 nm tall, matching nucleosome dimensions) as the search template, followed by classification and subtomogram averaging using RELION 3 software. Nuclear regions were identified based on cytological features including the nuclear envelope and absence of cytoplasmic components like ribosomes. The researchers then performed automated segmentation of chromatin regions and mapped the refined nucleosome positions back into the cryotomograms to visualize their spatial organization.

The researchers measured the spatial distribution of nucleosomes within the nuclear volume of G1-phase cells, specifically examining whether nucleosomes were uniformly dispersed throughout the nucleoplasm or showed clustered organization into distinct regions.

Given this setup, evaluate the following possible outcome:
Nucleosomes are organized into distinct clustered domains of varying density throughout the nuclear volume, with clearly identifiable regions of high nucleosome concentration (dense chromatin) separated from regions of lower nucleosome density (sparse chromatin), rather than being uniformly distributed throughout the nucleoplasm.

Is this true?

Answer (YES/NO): YES